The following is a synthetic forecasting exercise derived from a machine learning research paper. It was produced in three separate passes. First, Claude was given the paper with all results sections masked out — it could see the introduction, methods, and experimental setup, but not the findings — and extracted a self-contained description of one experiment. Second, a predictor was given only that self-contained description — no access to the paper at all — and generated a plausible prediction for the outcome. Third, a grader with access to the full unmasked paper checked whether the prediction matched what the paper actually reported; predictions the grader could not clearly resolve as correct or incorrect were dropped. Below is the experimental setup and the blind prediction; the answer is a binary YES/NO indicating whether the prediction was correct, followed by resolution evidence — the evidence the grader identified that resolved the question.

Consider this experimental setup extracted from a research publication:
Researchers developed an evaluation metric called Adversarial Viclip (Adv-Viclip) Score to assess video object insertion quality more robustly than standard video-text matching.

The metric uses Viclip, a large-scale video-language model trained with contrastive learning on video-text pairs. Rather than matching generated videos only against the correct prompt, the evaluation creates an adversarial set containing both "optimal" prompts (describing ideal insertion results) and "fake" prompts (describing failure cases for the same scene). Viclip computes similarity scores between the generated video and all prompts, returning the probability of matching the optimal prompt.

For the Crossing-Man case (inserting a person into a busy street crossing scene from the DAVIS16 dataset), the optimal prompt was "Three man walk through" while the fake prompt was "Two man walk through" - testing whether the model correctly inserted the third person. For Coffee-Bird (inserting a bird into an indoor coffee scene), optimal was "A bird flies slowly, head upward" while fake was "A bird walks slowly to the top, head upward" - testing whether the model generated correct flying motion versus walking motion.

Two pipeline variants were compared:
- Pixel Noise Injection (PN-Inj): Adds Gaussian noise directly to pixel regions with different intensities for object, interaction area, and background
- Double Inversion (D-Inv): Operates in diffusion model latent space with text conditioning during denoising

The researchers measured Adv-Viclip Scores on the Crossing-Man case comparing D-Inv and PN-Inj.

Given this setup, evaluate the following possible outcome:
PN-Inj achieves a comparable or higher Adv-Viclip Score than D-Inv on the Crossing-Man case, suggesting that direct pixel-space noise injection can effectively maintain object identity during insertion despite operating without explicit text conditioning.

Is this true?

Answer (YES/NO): NO